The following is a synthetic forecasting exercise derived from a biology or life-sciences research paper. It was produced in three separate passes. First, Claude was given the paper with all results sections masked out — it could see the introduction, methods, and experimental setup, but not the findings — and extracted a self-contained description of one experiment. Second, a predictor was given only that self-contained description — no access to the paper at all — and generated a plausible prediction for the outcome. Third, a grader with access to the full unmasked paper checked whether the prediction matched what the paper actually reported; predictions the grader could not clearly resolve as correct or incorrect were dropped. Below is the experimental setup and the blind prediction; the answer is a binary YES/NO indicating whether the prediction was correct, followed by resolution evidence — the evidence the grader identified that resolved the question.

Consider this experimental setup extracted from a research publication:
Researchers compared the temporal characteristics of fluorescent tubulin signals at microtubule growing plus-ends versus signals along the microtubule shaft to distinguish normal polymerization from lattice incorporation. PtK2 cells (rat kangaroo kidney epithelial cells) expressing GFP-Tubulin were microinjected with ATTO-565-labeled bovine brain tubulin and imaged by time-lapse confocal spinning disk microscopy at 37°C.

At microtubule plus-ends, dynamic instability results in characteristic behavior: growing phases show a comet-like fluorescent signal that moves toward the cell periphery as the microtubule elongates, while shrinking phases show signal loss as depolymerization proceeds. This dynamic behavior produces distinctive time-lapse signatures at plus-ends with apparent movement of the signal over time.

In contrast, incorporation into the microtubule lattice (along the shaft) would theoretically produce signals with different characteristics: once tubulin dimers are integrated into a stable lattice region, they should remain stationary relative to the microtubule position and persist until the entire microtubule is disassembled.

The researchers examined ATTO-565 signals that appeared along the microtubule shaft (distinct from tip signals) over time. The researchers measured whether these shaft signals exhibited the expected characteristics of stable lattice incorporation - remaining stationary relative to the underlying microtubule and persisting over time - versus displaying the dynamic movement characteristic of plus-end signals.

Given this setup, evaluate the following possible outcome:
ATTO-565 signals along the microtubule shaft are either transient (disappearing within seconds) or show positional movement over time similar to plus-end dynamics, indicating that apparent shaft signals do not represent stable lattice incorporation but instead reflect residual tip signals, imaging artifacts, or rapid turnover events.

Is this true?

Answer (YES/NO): NO